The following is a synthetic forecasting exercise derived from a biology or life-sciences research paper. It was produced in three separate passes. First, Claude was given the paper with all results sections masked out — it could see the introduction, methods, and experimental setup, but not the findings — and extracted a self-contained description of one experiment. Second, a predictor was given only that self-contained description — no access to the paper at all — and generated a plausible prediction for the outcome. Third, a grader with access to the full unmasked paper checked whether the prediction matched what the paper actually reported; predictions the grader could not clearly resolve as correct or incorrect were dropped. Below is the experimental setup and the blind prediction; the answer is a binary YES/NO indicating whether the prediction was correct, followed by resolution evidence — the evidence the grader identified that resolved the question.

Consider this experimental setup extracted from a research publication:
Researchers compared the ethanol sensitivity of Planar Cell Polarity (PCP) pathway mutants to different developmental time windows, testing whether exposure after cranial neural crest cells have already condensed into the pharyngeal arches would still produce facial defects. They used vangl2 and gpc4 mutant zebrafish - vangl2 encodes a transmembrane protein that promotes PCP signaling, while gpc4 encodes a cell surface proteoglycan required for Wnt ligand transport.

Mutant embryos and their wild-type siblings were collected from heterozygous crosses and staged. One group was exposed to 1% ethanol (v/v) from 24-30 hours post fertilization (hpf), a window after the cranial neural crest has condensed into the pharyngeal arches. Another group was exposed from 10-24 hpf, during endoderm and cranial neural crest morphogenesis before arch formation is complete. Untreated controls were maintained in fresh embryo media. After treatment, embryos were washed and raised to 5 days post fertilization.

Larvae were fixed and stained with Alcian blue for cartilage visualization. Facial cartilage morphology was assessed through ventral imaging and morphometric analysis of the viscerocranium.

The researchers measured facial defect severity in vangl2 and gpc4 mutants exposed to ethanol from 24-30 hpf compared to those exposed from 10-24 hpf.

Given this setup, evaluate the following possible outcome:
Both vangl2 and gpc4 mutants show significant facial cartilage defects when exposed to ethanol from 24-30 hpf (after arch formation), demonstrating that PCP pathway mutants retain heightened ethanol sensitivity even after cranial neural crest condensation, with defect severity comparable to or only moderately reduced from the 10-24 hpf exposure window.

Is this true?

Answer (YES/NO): NO